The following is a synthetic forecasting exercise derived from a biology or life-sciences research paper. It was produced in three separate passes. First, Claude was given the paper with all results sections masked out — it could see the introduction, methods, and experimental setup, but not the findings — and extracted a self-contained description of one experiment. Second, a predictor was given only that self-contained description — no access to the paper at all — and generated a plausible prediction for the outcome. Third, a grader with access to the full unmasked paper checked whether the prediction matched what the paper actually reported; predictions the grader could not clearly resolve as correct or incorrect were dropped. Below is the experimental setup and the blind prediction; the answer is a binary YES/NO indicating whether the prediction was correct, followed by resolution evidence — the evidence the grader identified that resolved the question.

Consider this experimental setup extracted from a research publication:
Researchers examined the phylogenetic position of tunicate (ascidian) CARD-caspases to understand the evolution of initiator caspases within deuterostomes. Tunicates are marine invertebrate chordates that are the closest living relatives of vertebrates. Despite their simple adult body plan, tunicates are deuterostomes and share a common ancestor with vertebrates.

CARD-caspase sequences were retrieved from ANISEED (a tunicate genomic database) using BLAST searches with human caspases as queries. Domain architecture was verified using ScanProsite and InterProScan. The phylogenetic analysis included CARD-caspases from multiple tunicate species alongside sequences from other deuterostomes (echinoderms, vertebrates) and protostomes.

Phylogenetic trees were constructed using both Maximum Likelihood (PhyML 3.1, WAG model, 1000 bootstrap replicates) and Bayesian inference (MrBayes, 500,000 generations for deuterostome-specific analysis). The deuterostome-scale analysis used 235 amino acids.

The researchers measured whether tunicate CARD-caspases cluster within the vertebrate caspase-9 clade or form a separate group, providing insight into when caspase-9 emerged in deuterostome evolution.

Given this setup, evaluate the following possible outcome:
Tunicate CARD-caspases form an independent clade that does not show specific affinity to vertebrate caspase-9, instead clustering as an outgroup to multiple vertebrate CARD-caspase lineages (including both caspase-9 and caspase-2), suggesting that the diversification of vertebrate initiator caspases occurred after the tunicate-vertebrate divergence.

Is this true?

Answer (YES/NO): NO